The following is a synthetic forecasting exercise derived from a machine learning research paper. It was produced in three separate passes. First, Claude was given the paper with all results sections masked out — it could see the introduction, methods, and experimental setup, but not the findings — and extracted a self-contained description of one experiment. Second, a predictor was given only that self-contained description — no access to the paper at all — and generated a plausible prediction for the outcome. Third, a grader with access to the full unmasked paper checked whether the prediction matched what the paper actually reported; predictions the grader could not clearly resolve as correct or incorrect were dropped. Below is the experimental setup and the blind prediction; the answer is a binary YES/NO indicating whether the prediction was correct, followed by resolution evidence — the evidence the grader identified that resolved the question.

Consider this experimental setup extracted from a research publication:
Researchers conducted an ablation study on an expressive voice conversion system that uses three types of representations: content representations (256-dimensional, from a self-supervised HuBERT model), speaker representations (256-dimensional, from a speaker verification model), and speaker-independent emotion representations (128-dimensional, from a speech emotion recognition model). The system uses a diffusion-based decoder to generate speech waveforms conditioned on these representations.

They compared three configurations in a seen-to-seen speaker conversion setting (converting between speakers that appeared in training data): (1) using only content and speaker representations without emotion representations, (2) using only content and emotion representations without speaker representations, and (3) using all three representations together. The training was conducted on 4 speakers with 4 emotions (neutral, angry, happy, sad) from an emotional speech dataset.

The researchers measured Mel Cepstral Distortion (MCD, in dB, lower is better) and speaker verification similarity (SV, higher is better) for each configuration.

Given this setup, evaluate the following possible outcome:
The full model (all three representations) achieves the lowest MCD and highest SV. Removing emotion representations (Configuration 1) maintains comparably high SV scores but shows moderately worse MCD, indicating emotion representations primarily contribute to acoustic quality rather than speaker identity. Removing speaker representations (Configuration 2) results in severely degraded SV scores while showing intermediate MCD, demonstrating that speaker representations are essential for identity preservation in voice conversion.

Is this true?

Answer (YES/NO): NO